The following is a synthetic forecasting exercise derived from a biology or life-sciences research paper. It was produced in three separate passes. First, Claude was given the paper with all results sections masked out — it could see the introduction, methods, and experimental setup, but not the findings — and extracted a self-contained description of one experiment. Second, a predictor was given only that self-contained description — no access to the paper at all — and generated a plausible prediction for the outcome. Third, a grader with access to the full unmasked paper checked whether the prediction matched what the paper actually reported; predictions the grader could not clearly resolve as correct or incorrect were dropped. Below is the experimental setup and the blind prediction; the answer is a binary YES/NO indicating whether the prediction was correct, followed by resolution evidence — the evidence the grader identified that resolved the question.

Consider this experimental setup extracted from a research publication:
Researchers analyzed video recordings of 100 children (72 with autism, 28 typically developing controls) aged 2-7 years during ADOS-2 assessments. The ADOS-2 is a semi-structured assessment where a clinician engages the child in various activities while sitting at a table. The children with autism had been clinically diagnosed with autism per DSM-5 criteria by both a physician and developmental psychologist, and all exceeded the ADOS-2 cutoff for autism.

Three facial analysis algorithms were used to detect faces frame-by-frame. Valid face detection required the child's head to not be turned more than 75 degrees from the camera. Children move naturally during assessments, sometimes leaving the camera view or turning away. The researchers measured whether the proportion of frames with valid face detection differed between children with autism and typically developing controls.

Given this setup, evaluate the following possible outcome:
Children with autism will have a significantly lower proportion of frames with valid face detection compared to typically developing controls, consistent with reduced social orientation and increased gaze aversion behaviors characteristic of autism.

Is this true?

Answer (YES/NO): YES